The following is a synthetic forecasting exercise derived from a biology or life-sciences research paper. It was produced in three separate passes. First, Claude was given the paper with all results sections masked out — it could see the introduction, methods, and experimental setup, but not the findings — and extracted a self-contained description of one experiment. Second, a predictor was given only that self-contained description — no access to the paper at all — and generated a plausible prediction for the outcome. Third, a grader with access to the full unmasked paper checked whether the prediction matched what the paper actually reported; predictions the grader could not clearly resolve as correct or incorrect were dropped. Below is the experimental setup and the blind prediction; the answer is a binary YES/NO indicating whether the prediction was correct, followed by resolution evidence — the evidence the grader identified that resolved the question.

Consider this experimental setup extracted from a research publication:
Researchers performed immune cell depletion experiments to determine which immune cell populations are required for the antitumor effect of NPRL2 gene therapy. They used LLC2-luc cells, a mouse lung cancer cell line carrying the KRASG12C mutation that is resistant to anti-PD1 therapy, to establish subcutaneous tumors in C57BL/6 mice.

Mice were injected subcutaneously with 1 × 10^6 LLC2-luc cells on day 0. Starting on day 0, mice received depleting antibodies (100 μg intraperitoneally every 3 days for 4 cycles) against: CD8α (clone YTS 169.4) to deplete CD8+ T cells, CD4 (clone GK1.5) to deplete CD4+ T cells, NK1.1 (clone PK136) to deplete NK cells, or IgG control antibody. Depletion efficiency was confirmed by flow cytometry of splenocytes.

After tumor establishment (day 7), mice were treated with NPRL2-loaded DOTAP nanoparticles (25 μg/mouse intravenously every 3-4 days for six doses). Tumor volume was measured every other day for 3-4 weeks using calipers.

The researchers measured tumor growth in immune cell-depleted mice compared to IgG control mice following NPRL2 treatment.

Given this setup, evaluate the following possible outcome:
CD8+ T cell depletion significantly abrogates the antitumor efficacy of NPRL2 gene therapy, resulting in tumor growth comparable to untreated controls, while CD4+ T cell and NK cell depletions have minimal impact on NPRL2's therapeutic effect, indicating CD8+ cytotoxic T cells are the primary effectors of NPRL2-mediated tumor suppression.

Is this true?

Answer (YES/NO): NO